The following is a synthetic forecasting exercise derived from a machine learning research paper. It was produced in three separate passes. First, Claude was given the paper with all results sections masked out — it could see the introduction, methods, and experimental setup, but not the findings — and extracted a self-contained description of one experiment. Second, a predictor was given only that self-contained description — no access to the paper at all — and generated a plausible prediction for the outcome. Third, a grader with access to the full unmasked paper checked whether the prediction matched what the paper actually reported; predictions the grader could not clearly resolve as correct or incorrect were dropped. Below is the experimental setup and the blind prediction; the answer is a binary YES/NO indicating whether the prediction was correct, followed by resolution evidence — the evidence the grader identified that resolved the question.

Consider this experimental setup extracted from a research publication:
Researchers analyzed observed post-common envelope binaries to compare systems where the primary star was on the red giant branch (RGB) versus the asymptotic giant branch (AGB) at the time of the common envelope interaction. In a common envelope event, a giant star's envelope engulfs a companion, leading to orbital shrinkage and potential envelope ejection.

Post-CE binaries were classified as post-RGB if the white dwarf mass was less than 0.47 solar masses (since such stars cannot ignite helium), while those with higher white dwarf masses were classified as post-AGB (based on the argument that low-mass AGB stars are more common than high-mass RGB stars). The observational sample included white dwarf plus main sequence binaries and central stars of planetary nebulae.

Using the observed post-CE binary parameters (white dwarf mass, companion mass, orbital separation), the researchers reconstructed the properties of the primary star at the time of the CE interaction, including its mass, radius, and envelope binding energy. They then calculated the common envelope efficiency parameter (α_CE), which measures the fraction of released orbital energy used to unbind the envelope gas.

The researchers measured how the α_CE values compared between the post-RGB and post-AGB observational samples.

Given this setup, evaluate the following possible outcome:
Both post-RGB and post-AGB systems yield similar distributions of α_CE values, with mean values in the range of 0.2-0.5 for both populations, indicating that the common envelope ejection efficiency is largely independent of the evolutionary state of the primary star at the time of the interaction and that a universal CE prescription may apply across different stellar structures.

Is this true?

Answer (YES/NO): NO